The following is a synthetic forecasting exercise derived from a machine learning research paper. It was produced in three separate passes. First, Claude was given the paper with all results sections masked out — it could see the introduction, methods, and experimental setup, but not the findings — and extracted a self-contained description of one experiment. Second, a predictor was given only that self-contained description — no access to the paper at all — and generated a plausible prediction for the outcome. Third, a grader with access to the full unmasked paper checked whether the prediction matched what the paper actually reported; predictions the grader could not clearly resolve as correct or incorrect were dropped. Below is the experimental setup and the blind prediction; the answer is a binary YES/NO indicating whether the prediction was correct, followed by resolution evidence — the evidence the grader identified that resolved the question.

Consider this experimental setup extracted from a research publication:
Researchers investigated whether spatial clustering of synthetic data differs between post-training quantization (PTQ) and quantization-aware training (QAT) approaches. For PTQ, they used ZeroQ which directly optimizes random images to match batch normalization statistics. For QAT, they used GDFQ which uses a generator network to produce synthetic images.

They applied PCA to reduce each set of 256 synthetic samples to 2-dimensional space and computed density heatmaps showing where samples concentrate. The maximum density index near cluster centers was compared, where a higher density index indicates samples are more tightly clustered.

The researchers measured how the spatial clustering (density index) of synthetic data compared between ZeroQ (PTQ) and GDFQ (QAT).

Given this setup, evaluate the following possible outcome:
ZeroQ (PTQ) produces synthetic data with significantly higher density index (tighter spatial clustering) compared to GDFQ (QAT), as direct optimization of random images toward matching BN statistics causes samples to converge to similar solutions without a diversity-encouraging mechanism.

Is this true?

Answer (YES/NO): NO